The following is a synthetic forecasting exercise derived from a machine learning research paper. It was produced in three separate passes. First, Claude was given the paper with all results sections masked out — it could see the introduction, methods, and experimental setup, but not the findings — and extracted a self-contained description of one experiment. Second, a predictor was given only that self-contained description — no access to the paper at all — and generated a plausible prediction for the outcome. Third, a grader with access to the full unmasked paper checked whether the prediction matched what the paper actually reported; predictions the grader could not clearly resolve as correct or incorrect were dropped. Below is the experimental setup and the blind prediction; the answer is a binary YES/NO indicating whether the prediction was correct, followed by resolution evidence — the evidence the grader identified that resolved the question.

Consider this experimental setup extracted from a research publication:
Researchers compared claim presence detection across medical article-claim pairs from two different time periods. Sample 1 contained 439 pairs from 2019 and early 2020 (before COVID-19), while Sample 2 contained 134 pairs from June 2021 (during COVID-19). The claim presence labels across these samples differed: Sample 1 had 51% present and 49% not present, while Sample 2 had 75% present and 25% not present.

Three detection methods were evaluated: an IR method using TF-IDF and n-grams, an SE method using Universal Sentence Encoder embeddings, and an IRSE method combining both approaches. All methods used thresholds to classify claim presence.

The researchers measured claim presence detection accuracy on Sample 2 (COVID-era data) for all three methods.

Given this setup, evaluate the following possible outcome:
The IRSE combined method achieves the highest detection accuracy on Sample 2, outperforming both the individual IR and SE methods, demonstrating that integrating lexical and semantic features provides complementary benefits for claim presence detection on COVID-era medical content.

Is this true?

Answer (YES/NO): YES